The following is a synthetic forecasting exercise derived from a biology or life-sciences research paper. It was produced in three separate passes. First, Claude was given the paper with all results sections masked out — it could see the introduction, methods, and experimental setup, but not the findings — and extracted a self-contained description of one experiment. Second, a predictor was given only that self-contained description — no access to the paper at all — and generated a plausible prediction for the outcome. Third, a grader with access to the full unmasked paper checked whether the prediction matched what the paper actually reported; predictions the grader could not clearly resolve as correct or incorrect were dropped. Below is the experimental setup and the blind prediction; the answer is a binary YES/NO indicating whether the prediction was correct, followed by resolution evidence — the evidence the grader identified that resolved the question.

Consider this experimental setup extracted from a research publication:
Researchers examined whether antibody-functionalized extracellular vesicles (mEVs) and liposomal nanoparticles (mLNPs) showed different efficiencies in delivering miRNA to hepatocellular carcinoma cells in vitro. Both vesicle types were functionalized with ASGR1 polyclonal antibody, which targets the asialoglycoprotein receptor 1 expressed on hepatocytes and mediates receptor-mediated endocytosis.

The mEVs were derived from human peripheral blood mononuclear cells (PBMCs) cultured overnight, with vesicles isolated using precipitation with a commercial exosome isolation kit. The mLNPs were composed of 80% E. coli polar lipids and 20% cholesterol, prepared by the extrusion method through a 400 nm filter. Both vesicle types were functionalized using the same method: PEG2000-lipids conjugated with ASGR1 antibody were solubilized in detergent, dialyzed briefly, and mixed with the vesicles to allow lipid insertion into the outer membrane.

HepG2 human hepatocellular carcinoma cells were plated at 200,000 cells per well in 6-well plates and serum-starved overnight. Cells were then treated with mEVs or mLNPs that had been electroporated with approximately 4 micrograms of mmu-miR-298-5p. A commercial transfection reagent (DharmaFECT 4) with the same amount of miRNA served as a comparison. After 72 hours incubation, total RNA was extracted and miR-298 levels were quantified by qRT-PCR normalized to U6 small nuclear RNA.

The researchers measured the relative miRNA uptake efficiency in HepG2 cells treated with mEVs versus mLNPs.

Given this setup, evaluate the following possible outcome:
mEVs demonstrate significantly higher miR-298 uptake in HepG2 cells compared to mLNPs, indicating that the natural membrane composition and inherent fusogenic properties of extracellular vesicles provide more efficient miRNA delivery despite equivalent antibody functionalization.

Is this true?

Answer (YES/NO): NO